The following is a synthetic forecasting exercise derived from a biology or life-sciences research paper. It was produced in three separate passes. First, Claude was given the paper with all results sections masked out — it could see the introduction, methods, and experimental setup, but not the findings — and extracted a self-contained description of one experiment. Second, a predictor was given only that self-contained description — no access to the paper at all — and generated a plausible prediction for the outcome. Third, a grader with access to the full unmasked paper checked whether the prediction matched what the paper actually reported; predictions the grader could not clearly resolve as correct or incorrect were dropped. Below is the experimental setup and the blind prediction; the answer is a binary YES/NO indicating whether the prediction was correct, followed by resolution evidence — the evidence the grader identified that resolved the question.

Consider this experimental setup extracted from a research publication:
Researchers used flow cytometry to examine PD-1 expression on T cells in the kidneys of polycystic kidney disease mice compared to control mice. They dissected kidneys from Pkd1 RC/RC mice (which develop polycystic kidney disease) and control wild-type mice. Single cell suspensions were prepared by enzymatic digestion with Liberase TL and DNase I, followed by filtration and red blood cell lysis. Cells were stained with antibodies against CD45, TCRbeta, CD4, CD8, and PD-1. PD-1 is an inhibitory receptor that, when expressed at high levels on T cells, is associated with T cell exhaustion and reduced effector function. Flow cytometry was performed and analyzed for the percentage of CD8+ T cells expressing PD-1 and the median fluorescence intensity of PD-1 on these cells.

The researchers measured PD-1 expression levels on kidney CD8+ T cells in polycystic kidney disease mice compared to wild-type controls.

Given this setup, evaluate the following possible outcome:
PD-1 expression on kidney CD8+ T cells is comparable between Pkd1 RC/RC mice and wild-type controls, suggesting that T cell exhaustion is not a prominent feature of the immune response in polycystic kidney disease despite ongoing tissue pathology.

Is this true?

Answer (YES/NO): NO